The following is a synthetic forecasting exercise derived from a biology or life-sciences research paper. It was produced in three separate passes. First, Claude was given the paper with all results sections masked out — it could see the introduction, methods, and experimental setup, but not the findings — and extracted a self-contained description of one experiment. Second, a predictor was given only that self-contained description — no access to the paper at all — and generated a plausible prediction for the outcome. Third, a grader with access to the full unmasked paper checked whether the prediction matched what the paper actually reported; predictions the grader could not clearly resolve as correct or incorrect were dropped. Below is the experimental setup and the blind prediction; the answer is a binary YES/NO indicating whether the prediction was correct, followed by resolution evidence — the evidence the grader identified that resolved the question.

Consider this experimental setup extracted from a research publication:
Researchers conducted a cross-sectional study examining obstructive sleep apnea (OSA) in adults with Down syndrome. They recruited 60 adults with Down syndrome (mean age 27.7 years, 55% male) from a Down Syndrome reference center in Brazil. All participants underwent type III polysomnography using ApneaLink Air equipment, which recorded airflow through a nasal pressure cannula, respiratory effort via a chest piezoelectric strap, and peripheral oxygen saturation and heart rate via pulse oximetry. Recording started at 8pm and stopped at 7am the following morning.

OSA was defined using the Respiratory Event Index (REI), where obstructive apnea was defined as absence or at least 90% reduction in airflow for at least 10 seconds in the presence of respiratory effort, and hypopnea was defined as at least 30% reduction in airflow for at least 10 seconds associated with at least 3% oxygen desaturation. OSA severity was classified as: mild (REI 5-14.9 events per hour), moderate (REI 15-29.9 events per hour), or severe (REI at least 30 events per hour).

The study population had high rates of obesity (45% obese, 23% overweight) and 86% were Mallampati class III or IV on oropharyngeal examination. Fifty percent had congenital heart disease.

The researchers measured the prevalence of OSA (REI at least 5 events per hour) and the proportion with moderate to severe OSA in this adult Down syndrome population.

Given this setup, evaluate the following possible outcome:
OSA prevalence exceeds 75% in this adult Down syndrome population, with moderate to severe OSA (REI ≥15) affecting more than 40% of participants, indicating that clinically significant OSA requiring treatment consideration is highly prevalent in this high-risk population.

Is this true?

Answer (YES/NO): YES